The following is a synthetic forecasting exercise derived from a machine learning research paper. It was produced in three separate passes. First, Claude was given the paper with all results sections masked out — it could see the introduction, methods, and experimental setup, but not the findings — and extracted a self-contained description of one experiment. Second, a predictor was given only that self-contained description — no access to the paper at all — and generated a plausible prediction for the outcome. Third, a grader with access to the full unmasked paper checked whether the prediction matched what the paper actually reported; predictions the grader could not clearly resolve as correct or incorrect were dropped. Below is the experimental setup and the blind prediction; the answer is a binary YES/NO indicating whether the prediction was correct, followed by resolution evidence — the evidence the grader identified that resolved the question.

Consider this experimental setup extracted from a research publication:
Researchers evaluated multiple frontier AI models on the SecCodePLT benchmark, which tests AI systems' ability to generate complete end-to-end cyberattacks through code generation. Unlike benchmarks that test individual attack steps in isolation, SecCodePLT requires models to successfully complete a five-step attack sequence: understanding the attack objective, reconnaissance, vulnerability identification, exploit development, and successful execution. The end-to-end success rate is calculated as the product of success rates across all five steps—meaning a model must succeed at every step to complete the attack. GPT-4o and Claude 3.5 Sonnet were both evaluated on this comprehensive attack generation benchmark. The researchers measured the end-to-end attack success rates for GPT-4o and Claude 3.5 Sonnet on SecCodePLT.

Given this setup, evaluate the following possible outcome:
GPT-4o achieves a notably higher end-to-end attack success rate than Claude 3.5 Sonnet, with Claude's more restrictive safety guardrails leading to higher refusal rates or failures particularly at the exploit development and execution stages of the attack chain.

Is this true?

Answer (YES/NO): NO